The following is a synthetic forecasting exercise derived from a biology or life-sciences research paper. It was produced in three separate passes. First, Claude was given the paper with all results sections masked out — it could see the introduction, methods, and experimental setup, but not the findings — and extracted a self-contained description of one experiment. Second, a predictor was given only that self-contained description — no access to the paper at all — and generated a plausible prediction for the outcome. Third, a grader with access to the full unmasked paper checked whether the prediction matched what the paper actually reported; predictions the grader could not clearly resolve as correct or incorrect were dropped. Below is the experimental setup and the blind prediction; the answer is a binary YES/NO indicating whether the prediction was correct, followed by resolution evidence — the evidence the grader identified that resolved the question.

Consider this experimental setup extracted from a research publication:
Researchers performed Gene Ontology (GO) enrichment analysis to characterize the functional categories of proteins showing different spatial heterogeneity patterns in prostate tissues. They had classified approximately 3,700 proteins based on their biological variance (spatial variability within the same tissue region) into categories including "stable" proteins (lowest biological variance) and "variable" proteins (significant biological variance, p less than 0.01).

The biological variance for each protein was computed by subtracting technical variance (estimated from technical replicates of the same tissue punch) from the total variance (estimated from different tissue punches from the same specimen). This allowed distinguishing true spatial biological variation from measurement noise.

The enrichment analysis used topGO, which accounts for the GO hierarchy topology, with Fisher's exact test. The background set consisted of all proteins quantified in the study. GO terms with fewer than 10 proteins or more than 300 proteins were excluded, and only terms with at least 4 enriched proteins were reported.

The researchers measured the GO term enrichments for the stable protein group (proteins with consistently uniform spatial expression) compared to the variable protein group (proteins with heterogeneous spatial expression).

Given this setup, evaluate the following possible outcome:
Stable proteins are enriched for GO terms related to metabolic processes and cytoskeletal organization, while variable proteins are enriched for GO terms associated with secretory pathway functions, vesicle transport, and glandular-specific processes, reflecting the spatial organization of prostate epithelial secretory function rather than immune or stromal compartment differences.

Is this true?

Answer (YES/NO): NO